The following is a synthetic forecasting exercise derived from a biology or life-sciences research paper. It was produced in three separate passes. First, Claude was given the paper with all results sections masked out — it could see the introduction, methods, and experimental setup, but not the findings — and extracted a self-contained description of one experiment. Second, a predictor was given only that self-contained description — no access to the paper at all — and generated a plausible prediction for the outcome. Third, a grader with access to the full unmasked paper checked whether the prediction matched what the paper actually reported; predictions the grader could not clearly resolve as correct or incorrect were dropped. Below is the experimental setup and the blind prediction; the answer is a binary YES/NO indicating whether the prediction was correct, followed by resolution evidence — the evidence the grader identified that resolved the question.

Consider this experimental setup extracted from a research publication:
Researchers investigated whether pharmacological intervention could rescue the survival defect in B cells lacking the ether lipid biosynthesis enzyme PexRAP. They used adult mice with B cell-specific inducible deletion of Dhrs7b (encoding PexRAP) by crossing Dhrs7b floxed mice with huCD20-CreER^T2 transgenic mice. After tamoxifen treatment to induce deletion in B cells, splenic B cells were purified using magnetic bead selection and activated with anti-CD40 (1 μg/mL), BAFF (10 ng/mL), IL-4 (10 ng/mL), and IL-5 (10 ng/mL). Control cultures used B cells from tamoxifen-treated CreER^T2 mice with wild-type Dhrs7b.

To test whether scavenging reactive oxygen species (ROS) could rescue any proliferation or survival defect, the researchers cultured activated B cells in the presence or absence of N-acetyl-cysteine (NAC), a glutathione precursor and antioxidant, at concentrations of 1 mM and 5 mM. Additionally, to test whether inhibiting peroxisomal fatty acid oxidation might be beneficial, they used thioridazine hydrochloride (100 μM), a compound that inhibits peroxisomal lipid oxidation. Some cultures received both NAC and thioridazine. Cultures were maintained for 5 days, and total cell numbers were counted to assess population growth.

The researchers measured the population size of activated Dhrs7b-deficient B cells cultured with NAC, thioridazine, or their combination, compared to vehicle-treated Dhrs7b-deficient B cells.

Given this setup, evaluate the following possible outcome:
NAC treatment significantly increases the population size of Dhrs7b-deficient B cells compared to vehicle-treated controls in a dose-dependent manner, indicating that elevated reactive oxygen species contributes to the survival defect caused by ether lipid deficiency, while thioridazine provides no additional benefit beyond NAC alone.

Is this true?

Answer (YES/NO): NO